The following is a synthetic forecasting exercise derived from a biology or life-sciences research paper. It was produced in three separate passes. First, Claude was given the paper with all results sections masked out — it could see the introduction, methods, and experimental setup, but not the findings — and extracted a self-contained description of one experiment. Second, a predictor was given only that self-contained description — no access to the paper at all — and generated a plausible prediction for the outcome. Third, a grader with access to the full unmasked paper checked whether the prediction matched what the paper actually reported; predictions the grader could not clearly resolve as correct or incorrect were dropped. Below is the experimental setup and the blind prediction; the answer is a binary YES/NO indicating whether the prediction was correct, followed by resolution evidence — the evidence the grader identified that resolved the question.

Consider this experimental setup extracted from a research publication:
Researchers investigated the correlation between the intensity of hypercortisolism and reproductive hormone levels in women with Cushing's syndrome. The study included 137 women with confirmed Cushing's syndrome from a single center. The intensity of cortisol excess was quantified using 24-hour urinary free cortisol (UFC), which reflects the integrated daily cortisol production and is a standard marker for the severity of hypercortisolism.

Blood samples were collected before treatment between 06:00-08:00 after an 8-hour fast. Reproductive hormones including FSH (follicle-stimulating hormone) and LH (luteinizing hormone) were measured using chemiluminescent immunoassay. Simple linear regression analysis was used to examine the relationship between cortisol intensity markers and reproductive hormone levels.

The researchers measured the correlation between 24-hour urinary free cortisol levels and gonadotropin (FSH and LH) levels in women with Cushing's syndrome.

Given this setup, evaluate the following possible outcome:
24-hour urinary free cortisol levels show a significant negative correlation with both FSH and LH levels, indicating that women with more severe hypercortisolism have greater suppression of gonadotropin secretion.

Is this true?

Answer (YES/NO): NO